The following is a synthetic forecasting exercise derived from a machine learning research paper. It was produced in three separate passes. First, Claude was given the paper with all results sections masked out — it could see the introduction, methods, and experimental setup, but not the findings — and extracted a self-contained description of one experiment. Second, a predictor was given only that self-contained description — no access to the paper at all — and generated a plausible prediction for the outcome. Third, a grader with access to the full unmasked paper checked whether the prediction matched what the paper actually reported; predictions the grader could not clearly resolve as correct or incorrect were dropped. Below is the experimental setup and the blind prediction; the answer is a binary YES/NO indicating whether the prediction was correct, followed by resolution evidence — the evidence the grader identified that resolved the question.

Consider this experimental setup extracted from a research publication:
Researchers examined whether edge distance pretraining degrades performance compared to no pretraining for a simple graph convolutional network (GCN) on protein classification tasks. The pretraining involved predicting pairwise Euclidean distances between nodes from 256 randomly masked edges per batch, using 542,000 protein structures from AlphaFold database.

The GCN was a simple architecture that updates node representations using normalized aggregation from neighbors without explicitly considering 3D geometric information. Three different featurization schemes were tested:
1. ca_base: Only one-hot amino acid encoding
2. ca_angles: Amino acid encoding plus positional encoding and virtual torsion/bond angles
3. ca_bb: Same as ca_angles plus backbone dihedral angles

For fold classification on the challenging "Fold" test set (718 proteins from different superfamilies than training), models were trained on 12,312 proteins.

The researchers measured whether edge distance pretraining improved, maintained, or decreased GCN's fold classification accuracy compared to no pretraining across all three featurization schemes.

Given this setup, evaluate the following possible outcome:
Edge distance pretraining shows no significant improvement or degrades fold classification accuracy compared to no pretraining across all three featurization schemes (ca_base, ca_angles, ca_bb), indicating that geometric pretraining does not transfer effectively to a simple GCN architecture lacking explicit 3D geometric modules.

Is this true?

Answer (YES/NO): YES